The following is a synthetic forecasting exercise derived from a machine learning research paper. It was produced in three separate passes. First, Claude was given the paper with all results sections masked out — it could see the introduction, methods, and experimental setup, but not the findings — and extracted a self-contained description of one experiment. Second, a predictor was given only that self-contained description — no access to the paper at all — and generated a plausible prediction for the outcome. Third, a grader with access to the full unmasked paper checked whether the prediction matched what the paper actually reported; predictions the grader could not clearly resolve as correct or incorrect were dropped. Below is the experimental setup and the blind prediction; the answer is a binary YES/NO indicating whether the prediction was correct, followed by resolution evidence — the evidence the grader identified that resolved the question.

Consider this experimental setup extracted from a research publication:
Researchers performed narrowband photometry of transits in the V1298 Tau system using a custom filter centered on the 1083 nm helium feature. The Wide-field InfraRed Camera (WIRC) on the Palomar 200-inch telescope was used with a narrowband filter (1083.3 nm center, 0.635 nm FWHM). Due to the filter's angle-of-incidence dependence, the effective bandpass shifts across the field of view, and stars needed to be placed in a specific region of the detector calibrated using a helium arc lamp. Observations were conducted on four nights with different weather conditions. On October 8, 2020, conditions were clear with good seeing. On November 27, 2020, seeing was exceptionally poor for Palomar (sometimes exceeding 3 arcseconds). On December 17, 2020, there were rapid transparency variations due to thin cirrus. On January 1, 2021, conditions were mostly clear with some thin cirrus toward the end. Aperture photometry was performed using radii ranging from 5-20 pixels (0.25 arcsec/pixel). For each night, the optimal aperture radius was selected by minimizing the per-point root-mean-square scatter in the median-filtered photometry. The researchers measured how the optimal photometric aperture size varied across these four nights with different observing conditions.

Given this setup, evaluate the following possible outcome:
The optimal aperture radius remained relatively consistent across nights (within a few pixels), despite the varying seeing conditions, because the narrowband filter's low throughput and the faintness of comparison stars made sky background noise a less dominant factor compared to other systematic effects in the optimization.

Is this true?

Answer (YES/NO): NO